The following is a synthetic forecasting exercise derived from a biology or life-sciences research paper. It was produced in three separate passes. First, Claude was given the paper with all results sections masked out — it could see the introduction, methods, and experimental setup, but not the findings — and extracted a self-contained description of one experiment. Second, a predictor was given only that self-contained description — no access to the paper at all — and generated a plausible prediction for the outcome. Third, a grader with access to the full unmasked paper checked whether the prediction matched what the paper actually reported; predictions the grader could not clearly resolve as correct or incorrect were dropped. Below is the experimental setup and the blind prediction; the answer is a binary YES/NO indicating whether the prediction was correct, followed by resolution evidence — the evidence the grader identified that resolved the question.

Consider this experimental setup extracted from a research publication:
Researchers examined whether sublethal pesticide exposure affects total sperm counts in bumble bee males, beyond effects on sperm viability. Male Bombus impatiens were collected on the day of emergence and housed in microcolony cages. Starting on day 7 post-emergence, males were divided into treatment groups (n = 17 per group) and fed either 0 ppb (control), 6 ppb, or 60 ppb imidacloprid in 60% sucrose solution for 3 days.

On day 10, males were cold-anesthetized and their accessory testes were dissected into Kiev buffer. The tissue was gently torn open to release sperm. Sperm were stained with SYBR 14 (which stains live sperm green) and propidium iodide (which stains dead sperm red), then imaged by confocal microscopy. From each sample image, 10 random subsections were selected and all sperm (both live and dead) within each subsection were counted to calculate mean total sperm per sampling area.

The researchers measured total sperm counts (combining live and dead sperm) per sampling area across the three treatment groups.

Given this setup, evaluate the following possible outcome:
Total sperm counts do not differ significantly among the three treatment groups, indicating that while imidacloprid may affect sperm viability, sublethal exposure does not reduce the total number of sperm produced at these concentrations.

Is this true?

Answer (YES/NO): NO